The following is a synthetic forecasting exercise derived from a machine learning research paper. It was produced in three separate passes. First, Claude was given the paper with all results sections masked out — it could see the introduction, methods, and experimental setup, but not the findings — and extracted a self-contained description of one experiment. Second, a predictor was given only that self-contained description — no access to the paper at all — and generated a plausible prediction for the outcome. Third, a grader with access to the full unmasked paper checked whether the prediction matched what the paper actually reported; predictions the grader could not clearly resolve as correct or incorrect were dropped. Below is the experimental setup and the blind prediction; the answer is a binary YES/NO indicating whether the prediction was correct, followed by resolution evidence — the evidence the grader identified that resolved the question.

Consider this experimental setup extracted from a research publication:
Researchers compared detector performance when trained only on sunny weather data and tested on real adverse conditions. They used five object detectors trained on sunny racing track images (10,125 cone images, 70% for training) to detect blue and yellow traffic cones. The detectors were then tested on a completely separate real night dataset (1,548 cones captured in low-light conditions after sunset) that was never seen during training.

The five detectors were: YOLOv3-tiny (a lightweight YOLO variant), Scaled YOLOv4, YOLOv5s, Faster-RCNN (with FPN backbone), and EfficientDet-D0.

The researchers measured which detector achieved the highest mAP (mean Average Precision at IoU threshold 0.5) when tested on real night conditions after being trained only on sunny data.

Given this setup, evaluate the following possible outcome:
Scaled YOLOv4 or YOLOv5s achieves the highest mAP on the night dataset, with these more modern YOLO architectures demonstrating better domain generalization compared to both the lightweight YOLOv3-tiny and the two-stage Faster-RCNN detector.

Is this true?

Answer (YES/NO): NO